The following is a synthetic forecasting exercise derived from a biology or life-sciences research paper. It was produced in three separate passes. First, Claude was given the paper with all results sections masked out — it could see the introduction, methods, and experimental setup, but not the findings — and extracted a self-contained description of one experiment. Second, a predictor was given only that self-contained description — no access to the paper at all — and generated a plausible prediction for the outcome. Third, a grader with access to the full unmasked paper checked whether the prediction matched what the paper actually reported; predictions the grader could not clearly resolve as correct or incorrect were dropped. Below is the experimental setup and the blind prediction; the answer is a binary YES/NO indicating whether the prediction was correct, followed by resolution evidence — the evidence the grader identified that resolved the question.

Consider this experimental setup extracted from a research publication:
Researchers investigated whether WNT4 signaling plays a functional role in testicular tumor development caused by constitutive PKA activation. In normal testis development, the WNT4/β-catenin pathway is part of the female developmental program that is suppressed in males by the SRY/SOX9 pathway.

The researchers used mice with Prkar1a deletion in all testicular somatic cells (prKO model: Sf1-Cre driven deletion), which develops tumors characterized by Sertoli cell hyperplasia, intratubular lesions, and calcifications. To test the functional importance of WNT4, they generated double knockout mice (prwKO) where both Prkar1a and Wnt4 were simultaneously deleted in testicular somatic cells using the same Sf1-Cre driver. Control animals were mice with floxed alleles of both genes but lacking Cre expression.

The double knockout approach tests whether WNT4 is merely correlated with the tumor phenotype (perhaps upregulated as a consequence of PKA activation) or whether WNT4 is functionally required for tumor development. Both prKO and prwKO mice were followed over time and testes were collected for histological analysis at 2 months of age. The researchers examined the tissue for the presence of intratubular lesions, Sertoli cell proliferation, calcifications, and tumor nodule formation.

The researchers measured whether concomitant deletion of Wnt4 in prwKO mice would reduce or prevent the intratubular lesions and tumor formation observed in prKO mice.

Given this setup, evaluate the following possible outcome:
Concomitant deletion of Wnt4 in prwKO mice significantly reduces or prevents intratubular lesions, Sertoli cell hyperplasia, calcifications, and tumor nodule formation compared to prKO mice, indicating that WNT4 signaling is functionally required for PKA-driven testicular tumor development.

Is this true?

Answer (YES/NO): NO